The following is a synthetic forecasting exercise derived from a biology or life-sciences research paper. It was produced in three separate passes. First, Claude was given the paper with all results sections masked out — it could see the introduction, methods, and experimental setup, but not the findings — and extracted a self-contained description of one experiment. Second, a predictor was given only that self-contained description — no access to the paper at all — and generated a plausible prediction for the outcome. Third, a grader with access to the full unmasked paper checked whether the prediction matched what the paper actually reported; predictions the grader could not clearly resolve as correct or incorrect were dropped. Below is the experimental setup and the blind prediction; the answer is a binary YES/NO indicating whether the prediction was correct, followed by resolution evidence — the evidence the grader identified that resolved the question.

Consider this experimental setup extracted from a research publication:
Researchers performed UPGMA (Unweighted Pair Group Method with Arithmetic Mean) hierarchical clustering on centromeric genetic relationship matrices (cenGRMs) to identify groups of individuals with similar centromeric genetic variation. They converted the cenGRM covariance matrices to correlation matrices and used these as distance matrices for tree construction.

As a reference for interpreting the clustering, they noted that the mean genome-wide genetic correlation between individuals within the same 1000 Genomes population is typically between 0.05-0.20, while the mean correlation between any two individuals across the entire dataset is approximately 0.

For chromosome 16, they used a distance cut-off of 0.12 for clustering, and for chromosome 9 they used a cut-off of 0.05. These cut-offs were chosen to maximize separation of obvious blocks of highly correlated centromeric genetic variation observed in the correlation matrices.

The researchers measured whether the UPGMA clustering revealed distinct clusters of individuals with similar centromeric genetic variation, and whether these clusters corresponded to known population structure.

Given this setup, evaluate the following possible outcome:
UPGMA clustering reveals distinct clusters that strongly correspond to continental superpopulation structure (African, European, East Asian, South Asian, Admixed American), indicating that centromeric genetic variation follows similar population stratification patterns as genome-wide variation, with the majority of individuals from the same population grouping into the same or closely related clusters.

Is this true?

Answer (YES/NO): NO